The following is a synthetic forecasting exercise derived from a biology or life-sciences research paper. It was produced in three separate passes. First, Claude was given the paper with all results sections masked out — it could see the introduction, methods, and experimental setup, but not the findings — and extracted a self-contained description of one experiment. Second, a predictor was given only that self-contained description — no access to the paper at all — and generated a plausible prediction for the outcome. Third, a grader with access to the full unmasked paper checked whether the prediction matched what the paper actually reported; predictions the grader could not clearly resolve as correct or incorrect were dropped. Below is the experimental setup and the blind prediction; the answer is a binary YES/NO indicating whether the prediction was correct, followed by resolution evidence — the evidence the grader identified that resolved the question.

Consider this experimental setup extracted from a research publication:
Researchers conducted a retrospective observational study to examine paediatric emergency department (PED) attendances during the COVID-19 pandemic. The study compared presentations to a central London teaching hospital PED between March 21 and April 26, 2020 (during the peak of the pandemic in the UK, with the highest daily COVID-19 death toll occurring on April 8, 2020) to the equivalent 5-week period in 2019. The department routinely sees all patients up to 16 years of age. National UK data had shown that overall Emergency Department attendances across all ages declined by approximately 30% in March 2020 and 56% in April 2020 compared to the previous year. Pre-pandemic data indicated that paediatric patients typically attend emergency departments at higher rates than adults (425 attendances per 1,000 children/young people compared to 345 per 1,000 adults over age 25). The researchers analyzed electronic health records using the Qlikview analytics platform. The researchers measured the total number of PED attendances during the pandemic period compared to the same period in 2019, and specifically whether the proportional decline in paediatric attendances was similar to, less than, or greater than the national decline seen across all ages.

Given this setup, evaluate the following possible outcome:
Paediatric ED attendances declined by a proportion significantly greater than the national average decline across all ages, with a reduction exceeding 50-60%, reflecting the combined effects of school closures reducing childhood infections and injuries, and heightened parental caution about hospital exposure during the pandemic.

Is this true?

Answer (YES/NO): YES